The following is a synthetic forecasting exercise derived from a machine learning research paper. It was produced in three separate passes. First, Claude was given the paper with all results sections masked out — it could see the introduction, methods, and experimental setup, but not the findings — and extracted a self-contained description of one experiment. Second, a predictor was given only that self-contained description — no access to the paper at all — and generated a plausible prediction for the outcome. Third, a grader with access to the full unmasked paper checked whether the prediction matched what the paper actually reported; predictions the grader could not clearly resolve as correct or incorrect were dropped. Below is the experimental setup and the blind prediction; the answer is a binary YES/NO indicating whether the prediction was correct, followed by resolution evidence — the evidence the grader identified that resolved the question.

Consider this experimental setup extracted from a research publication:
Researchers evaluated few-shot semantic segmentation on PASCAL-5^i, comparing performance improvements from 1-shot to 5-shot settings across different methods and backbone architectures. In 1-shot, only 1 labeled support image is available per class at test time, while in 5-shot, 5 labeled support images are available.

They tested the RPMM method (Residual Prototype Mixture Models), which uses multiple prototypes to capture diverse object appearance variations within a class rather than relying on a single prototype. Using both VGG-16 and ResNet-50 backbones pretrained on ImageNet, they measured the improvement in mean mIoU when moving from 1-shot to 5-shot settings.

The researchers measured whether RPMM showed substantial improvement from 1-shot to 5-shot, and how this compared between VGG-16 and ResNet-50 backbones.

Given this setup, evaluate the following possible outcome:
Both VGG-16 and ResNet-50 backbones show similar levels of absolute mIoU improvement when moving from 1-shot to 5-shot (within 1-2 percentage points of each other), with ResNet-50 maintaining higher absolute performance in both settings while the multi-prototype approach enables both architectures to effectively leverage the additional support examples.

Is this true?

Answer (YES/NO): YES